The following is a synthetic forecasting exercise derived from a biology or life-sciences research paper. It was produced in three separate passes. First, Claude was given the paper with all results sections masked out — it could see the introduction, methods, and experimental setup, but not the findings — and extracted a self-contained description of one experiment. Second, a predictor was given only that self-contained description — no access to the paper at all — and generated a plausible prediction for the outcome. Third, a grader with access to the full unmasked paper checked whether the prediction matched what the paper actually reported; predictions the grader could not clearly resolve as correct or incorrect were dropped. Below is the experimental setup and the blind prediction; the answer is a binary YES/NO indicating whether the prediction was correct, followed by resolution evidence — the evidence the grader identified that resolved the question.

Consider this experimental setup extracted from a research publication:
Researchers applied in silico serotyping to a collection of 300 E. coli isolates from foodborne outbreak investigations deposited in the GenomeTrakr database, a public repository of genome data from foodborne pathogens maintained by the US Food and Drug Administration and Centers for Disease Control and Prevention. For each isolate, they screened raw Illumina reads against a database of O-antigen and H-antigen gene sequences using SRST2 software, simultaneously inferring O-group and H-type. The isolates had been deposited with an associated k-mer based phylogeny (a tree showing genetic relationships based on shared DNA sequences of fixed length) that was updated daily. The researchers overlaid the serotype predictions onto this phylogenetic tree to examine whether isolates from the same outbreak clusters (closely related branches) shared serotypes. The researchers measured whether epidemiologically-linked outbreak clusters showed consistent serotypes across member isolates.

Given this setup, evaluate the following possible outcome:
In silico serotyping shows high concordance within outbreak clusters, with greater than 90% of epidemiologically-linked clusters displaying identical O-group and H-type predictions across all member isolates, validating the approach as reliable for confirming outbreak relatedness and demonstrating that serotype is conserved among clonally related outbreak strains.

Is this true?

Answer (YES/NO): NO